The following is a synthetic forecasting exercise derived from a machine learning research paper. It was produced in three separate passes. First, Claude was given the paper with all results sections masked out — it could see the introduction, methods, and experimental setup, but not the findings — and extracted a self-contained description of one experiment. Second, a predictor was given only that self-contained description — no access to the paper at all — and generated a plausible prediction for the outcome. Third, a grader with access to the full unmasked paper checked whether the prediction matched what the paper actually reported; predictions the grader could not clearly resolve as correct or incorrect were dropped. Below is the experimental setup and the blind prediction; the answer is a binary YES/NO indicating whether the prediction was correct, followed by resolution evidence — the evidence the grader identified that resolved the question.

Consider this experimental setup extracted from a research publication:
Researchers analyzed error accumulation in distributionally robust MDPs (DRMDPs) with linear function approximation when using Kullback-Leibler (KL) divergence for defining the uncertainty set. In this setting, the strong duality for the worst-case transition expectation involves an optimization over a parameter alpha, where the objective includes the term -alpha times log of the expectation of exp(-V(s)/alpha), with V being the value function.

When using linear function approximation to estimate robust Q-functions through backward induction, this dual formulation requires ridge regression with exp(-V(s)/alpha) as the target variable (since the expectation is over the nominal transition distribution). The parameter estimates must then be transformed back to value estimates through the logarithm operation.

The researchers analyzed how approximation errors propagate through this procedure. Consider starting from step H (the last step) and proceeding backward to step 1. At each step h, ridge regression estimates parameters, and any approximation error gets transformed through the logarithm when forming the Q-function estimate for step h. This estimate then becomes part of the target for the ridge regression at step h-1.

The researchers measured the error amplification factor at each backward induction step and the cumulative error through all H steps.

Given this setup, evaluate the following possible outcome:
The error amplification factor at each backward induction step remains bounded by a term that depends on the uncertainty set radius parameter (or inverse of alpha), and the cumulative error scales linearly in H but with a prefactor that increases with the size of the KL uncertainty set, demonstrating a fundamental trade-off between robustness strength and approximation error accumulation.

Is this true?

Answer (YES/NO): NO